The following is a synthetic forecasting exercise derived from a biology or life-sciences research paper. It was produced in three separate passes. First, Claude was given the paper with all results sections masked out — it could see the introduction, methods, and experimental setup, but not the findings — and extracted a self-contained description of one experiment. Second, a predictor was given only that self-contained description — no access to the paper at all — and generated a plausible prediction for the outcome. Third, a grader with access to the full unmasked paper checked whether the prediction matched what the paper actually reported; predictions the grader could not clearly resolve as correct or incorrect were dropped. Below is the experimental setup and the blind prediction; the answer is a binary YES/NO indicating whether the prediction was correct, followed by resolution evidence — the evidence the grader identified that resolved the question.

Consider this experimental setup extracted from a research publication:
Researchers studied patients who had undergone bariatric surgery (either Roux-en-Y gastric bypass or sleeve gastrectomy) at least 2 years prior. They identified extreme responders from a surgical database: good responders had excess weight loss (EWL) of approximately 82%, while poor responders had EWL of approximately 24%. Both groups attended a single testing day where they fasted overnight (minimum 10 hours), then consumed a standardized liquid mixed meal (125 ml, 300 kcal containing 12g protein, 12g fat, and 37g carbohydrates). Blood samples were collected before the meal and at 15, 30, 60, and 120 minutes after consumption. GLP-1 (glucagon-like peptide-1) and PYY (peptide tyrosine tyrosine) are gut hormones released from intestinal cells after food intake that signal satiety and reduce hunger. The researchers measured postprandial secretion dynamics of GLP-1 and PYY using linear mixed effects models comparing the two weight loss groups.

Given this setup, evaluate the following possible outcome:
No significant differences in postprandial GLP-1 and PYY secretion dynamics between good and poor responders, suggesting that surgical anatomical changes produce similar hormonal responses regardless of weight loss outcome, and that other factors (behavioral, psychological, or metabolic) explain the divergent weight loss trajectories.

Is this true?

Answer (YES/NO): NO